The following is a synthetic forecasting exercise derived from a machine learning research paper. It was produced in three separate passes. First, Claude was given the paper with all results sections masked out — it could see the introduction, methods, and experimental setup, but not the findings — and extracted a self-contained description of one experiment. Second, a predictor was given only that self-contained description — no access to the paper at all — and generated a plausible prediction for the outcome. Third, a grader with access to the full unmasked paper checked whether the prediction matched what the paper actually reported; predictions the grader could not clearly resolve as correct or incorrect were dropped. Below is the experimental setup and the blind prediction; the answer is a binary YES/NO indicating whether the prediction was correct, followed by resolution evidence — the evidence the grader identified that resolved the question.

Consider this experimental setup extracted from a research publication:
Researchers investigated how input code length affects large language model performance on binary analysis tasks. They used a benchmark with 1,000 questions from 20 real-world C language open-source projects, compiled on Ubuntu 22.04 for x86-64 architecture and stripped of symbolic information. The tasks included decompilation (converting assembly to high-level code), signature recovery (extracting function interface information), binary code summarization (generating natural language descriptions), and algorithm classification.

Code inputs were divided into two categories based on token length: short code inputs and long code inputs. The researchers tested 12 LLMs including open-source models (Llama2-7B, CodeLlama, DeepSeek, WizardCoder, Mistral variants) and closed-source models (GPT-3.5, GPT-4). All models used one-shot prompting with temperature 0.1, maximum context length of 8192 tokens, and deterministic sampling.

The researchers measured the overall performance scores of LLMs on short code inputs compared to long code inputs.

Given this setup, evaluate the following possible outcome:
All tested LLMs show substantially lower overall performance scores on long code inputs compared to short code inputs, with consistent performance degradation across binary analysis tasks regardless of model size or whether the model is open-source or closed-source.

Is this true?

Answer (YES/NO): NO